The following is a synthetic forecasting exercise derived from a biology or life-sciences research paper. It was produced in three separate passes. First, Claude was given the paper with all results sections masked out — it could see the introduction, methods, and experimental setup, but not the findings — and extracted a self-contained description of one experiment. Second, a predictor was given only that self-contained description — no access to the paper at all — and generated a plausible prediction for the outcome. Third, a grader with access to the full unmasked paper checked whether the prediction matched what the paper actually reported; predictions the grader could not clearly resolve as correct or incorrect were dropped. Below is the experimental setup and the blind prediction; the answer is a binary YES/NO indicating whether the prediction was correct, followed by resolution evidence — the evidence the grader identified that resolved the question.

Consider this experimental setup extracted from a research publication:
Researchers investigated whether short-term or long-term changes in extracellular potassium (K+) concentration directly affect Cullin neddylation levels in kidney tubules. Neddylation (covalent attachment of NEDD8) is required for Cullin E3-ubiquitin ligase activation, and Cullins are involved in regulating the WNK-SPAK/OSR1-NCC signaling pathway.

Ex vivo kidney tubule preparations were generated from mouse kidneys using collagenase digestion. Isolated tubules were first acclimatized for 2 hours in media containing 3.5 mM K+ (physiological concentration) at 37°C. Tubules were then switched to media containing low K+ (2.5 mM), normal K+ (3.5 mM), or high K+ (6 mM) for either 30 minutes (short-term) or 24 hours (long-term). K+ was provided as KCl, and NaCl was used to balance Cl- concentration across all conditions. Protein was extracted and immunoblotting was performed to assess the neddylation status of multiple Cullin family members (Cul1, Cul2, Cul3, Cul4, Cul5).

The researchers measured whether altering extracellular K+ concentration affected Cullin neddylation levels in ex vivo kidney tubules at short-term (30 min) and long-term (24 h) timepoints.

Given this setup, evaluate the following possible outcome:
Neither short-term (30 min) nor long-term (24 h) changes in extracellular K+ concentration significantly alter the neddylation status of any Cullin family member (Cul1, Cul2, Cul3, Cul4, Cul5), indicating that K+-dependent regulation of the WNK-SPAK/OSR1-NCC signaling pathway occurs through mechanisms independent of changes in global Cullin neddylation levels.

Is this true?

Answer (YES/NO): YES